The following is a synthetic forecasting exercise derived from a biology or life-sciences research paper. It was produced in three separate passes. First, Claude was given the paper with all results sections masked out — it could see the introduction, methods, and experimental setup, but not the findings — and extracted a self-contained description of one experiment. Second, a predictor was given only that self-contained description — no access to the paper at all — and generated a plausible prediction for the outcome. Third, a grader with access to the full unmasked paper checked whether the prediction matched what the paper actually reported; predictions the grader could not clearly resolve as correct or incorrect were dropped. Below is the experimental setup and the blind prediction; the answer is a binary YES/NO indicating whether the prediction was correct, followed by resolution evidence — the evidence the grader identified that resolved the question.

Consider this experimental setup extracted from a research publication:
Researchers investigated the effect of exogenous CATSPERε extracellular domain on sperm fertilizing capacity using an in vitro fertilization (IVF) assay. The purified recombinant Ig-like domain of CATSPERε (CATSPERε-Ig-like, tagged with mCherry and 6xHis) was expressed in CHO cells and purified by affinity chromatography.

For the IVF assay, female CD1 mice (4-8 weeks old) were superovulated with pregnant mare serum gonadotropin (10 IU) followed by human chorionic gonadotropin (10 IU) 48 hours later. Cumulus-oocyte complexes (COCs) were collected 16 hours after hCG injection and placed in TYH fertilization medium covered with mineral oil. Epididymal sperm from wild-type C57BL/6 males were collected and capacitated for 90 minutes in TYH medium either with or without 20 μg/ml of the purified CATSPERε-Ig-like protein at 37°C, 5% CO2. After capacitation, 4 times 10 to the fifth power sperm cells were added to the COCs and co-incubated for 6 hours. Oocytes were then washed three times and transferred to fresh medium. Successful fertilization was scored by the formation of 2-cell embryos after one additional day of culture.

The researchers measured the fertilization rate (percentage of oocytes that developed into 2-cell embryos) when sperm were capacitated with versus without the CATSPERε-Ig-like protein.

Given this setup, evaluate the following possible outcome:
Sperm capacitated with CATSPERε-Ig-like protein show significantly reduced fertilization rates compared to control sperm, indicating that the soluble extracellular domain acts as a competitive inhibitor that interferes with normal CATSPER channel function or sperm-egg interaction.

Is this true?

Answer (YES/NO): YES